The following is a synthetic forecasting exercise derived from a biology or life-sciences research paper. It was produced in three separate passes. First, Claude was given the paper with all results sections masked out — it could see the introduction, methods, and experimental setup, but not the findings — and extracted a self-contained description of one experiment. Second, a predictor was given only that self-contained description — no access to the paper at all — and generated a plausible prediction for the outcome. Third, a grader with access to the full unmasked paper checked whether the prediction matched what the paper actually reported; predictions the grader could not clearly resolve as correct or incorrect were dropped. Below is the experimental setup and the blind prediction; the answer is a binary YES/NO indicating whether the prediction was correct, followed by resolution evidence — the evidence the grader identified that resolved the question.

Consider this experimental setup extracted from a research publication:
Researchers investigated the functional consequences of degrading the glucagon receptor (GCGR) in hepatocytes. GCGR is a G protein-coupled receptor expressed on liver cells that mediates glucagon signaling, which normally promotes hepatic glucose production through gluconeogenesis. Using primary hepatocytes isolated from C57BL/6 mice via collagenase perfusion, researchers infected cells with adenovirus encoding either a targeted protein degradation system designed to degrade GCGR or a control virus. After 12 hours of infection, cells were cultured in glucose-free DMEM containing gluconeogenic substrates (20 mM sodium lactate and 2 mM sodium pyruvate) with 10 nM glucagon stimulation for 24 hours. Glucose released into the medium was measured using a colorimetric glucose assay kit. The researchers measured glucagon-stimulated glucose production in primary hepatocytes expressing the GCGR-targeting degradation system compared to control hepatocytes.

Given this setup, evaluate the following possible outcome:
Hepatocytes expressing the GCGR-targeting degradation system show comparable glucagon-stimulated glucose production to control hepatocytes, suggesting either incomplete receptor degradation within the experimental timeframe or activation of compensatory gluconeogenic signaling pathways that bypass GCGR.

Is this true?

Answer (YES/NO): NO